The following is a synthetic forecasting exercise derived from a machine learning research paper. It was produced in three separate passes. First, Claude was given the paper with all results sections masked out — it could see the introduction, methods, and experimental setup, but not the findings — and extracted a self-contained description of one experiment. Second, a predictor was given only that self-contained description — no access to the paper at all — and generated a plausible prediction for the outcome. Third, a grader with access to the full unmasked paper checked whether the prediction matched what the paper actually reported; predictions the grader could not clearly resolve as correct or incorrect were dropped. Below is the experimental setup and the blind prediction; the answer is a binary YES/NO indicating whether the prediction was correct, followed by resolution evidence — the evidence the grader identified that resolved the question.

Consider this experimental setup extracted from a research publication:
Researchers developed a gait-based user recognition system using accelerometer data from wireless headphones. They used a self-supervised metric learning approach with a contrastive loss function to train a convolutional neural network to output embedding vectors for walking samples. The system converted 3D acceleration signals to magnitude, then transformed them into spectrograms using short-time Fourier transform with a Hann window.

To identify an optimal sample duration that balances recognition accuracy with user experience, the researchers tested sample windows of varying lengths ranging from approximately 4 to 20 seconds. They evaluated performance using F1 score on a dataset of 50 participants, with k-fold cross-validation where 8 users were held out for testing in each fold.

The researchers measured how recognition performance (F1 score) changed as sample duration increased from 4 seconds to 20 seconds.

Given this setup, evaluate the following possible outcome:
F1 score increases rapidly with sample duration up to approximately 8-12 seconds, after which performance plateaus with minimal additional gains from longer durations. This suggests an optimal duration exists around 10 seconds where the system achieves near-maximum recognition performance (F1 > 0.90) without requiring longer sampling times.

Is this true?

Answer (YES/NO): YES